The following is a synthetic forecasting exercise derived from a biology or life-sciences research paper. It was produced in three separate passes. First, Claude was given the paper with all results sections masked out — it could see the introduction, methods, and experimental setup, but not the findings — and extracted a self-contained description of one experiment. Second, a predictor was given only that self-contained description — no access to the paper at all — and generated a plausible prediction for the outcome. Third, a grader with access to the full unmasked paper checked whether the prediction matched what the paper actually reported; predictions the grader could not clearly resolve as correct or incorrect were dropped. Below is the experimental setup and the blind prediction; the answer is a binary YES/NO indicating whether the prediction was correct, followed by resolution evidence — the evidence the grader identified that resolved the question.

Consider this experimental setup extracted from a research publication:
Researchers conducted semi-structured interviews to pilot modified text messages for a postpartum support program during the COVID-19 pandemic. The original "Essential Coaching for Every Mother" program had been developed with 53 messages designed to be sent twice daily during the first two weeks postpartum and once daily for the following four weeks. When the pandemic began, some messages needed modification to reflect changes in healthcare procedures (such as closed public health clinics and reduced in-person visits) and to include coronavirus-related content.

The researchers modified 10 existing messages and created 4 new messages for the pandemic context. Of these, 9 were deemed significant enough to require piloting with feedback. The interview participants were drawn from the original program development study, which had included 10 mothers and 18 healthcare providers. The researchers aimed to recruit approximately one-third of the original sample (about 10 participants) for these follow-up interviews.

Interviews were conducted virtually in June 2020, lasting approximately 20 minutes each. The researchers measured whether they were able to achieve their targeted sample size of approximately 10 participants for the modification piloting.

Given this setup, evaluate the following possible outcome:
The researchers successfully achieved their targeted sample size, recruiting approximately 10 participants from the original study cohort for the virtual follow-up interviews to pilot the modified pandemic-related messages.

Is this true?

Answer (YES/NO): YES